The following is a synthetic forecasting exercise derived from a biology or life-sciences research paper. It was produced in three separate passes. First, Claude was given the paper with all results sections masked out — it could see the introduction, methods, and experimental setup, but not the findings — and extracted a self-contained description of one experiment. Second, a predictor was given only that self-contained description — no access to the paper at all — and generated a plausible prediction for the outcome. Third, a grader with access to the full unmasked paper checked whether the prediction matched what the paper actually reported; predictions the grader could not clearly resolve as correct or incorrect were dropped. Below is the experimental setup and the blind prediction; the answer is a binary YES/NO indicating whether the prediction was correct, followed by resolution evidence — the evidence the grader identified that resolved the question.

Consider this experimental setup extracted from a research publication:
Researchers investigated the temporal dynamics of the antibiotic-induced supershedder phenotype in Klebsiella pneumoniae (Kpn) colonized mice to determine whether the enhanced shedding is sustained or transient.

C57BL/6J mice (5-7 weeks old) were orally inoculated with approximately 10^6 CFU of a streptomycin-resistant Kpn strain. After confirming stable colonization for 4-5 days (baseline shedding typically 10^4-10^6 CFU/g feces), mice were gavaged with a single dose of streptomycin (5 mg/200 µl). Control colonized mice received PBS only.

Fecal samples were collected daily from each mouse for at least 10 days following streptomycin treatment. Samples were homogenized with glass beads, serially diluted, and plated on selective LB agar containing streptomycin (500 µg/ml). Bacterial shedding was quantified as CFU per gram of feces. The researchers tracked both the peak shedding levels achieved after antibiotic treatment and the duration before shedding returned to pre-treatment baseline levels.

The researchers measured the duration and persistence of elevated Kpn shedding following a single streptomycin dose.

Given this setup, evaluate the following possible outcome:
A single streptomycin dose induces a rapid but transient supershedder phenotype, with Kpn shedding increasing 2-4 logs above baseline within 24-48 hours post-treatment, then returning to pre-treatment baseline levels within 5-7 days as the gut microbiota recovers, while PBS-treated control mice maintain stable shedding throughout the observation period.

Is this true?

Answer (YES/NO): NO